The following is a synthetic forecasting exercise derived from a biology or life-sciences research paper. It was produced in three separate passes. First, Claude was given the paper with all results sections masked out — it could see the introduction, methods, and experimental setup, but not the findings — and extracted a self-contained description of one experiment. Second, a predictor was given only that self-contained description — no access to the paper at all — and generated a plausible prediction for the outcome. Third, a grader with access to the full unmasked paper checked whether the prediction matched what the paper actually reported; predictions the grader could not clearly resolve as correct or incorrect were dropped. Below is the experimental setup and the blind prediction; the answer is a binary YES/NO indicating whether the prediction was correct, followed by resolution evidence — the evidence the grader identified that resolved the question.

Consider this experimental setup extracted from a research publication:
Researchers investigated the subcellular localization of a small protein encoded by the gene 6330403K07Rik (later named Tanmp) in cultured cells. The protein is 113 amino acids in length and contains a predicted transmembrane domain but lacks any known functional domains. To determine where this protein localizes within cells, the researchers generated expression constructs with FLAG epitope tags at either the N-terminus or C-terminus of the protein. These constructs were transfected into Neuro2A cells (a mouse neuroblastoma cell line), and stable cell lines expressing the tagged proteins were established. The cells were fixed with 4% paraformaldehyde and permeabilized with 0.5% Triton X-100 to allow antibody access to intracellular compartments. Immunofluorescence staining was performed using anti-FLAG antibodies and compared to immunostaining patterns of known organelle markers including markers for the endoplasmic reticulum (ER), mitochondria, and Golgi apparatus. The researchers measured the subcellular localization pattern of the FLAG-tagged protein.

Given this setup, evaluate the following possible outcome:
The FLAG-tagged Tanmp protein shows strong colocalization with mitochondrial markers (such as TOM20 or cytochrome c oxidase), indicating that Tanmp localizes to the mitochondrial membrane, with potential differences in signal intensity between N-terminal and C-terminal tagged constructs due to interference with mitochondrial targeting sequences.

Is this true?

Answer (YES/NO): NO